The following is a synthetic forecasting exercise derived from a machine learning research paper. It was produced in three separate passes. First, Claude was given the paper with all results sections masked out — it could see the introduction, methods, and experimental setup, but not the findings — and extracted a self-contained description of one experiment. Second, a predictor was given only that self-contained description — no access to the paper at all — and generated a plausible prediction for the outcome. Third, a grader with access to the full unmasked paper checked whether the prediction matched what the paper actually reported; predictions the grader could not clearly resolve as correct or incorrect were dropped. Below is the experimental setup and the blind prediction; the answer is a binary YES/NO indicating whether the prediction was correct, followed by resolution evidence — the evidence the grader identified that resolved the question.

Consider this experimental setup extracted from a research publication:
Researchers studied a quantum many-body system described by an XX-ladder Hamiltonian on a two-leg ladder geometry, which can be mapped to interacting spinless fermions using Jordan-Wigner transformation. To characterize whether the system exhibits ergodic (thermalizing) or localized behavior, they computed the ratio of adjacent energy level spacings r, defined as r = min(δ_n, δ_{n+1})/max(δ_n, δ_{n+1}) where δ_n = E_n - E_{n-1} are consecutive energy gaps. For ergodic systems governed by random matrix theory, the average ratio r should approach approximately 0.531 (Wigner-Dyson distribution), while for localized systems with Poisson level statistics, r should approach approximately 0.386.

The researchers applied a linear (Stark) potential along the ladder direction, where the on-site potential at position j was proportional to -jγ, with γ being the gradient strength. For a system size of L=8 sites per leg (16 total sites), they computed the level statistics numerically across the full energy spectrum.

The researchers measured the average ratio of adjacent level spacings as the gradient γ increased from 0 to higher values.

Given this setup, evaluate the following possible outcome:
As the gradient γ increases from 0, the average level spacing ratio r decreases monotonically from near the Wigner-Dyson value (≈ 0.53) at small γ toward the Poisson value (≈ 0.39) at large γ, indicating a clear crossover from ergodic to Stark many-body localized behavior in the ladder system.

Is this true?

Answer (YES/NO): YES